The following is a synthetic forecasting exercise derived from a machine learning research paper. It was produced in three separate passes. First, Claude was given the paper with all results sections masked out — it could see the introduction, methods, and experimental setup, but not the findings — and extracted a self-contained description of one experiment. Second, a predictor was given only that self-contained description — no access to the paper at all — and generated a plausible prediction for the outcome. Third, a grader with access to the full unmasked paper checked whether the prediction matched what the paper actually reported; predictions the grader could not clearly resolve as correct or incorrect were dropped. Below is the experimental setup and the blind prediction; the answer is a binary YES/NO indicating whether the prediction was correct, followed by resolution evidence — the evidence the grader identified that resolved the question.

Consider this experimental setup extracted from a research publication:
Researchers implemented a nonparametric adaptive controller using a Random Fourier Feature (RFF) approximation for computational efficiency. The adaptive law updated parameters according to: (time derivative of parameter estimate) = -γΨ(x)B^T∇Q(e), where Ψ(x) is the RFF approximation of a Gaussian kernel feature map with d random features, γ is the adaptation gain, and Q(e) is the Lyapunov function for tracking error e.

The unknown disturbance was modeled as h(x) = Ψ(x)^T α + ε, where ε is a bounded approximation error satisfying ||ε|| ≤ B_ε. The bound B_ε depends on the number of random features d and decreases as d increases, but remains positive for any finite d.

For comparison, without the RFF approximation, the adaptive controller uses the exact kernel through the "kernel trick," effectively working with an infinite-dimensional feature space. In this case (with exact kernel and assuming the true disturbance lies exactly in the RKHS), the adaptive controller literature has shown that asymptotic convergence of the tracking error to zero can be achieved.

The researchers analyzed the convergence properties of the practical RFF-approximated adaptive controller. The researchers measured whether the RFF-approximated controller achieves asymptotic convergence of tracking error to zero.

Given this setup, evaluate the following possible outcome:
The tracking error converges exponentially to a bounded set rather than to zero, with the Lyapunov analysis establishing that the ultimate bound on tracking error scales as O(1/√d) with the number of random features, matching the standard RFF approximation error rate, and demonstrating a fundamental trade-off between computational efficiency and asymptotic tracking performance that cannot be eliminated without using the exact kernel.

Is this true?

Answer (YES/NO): NO